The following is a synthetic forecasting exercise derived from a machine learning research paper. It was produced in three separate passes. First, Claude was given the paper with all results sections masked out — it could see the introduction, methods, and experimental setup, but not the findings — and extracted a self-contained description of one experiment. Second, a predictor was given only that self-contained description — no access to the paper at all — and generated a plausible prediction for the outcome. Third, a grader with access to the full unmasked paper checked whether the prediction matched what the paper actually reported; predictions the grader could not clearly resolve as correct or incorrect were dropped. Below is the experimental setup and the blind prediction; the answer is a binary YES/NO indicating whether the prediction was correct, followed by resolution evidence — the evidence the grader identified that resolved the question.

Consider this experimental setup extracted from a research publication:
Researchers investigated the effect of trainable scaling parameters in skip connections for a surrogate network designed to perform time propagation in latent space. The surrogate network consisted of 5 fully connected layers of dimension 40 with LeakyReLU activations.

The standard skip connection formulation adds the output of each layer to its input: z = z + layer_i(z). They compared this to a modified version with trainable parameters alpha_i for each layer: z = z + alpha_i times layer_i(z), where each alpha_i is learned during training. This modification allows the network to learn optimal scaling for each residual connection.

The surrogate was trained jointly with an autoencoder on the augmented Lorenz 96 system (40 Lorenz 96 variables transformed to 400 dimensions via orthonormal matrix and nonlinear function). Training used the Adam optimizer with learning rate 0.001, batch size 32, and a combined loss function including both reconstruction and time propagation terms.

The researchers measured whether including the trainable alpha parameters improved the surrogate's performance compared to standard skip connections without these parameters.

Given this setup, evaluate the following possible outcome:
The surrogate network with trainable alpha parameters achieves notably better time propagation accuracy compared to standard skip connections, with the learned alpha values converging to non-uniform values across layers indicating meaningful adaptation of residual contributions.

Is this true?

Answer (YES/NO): NO